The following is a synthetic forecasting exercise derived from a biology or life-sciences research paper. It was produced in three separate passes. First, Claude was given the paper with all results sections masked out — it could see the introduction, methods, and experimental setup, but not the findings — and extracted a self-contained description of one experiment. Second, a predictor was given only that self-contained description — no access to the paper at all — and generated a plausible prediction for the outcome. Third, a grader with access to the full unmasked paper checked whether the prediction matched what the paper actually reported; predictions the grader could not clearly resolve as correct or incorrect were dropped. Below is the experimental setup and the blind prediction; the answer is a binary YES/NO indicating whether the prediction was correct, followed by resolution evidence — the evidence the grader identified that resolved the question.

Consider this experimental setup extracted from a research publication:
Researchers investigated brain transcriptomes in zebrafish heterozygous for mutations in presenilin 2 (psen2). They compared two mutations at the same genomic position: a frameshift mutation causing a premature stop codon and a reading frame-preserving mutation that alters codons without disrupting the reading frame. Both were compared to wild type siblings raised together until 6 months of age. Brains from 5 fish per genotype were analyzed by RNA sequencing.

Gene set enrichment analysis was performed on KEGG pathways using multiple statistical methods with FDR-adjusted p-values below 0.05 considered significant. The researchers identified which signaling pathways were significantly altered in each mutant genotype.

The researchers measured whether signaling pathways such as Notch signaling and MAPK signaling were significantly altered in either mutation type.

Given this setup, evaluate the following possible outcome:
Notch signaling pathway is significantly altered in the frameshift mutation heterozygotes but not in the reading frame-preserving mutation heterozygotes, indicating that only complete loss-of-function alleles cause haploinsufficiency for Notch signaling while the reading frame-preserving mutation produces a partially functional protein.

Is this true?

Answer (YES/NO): NO